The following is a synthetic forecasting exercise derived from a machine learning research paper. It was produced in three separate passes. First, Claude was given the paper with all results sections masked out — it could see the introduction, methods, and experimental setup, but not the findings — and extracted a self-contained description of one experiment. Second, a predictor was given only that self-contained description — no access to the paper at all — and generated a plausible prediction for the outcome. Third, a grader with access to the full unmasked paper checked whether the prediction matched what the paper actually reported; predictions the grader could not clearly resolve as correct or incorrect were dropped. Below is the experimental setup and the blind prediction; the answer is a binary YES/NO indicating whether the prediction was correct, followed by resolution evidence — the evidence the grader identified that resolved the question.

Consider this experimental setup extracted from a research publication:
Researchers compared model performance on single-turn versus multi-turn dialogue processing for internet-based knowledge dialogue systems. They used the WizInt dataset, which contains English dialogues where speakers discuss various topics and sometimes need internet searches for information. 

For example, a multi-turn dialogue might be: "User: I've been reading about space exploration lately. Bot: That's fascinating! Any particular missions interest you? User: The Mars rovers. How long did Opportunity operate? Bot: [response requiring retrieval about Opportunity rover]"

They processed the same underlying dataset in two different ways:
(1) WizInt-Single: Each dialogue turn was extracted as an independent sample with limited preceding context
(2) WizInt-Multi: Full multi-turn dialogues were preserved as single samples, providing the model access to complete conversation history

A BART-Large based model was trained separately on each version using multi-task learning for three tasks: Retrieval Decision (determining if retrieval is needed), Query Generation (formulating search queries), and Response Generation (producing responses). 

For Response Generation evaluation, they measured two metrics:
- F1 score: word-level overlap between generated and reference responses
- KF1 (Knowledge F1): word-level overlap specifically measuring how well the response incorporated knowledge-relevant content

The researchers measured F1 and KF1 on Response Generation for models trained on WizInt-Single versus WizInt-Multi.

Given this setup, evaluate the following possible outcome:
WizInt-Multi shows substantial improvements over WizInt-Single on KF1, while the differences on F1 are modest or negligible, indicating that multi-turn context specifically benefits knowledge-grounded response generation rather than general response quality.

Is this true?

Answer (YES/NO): NO